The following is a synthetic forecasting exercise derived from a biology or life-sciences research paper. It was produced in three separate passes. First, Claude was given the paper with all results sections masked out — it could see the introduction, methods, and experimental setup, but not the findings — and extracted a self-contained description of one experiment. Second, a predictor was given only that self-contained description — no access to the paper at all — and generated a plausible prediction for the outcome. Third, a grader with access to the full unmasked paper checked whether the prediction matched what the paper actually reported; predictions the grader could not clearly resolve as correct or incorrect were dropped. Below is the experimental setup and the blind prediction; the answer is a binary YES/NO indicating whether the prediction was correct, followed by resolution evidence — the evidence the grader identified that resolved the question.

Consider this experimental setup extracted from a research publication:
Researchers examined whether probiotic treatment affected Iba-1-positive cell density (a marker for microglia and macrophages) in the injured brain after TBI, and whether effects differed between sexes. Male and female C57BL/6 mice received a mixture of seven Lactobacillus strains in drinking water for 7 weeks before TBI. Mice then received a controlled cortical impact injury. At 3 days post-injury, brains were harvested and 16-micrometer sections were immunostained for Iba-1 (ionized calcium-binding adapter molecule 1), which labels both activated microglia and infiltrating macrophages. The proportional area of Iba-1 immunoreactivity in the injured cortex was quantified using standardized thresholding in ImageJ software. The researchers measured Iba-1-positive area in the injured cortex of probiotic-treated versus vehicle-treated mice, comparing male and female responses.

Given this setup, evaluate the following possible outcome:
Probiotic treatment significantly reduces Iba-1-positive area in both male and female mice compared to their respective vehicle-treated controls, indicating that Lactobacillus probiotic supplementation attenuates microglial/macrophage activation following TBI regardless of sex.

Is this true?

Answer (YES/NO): NO